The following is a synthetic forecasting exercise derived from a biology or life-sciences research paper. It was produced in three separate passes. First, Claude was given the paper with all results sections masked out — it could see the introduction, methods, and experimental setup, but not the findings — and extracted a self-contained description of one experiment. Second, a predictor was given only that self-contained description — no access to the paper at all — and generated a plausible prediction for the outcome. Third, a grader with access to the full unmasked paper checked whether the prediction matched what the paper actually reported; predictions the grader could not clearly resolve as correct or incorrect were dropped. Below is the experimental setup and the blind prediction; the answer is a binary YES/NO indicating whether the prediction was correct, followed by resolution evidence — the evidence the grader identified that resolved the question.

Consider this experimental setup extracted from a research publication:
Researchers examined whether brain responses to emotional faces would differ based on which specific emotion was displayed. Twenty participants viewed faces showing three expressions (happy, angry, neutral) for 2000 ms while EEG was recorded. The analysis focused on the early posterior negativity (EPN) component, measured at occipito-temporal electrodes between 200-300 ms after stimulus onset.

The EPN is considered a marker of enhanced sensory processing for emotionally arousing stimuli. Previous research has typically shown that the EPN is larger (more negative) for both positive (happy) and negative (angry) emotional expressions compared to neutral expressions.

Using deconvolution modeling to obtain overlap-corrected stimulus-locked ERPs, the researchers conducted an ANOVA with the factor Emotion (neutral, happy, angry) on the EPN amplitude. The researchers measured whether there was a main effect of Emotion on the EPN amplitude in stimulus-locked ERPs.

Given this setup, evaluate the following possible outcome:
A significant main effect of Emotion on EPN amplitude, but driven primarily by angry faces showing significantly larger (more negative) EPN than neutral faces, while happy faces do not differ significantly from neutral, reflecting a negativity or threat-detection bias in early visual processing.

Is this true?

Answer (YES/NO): NO